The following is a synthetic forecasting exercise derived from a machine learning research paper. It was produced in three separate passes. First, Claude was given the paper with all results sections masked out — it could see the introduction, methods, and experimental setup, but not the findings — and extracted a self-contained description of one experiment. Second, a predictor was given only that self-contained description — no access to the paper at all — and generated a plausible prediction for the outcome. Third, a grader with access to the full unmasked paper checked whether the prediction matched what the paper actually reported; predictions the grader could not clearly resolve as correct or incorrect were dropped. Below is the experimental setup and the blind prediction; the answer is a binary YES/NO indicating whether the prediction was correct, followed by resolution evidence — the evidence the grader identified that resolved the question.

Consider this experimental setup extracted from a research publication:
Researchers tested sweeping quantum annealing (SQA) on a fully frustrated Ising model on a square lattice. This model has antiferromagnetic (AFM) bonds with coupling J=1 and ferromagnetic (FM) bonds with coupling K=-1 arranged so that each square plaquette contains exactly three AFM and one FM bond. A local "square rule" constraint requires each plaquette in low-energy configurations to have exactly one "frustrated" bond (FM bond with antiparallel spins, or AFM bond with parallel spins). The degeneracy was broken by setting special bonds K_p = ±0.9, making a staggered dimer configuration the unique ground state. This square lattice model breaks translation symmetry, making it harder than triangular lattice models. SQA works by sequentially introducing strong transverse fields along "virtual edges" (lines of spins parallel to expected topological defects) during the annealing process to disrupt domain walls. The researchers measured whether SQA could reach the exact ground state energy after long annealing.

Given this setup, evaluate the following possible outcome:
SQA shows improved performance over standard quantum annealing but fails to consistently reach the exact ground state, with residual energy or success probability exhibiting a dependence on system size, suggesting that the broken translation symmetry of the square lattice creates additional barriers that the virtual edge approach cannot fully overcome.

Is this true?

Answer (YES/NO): NO